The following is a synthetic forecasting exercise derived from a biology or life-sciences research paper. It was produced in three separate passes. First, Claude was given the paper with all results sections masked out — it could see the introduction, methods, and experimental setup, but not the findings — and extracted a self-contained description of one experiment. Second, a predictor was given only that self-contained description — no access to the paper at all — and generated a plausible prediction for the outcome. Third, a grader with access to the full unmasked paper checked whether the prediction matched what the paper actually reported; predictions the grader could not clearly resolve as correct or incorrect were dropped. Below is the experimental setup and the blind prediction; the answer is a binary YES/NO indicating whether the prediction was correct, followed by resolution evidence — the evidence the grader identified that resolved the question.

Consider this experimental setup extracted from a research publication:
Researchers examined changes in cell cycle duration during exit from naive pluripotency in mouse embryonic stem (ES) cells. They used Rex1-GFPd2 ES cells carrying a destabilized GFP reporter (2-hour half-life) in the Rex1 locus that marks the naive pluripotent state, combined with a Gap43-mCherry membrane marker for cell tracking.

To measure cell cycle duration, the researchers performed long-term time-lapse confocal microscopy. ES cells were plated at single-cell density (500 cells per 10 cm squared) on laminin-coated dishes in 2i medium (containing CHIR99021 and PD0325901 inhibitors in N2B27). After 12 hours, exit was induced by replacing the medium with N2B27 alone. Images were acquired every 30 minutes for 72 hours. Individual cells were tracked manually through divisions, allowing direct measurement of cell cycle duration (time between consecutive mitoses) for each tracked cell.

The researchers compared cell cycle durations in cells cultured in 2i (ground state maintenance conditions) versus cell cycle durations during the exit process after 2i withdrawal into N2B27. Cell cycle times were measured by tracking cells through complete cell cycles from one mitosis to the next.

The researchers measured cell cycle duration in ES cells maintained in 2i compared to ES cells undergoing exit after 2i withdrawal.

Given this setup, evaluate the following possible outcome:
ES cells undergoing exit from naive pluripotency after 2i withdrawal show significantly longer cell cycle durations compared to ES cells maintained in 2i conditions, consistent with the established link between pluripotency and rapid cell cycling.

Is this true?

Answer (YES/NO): NO